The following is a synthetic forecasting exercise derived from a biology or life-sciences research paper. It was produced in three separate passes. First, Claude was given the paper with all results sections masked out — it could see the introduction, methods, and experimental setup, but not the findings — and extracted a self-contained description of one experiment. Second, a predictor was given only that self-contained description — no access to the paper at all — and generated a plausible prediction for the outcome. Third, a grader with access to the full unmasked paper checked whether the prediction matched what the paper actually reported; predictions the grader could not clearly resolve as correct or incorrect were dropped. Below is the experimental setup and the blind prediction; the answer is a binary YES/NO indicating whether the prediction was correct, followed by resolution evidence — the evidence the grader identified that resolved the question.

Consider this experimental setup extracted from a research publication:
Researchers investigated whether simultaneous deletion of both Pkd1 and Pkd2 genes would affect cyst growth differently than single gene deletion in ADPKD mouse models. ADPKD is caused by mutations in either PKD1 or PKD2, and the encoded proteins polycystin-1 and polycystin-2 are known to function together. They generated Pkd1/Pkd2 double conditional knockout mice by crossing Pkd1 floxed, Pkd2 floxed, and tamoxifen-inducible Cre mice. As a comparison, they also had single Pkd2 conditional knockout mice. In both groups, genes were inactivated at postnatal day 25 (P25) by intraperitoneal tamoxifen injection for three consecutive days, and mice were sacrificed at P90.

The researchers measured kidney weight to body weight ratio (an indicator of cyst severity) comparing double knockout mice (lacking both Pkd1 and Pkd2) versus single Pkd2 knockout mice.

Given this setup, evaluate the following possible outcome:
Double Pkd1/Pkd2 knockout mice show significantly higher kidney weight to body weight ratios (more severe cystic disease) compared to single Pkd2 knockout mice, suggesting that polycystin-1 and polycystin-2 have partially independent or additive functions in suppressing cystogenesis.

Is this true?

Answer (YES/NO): NO